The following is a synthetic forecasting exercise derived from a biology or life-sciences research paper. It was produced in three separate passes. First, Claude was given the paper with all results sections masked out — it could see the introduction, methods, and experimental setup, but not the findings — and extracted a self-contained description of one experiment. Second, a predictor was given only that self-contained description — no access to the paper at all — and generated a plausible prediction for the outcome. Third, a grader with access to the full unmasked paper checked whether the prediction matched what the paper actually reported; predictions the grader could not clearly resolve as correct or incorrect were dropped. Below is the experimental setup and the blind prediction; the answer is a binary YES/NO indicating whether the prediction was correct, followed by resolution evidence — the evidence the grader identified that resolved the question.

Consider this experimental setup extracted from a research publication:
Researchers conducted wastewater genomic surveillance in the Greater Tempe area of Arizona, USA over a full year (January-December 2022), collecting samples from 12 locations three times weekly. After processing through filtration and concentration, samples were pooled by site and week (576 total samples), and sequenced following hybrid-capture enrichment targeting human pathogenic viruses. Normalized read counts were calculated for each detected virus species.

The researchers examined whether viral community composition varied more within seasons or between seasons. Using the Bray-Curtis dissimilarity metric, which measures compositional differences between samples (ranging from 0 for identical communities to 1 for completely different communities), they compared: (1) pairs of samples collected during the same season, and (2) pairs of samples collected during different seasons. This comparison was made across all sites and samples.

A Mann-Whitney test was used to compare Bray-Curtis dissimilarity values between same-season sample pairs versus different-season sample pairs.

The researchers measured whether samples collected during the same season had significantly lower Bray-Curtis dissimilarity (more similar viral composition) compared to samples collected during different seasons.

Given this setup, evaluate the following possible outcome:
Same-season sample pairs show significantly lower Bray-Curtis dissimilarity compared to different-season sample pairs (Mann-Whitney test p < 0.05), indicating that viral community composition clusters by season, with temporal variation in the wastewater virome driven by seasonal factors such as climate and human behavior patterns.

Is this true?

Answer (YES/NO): YES